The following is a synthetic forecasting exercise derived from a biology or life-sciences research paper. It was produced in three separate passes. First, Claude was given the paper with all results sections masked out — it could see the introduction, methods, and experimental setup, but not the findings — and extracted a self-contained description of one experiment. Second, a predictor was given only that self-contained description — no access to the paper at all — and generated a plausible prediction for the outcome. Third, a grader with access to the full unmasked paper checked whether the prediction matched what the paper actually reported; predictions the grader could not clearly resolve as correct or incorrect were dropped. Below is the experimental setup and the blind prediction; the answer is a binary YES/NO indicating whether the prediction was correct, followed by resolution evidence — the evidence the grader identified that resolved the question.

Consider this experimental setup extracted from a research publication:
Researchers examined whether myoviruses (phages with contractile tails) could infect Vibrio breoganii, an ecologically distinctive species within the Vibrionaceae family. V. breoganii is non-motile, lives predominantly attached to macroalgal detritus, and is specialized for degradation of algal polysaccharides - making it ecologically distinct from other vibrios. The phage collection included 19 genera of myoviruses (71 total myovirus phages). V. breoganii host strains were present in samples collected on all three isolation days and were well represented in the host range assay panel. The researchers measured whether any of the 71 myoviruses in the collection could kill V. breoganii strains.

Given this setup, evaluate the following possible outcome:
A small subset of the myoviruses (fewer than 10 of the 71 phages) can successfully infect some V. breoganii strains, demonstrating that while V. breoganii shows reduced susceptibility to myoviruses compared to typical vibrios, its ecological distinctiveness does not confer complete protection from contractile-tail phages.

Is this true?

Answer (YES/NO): NO